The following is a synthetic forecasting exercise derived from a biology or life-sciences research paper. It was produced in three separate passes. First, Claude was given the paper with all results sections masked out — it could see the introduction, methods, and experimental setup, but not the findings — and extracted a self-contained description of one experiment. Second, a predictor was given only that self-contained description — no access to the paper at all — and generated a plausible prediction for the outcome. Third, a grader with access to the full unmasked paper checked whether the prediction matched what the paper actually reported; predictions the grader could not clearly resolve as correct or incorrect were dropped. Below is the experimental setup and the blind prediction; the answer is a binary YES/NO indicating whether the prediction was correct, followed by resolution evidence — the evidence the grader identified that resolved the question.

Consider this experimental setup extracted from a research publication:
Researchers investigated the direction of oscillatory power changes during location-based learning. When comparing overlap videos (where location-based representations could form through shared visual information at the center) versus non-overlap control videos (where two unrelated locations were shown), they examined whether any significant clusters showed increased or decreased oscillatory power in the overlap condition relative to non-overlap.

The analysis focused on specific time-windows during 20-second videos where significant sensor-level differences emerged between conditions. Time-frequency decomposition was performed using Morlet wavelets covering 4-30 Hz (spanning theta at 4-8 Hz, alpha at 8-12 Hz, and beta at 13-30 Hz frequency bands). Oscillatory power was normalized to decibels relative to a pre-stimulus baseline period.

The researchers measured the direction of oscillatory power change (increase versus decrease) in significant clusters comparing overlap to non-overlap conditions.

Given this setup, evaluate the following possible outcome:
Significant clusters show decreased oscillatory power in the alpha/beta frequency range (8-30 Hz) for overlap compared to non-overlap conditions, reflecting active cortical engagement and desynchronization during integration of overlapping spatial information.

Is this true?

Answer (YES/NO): NO